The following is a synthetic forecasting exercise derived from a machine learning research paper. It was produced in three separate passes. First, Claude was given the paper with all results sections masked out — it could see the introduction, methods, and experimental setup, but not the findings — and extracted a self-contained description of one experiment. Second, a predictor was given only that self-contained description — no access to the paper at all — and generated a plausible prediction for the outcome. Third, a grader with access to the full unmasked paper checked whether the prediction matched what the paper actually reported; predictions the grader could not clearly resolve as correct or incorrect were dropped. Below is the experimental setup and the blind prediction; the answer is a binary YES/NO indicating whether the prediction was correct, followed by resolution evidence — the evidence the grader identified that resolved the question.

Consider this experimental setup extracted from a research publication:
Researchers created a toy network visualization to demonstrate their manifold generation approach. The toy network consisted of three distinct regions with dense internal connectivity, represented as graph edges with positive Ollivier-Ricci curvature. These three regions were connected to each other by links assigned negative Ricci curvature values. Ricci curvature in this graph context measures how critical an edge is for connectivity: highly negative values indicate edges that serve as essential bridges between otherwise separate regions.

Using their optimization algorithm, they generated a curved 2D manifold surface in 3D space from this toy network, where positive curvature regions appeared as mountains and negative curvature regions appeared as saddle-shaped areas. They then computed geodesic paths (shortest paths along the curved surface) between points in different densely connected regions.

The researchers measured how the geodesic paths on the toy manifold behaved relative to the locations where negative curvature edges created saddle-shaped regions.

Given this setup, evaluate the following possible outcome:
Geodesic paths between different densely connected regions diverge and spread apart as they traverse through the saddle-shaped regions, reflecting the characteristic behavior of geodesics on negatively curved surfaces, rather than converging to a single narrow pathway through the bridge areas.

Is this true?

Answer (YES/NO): NO